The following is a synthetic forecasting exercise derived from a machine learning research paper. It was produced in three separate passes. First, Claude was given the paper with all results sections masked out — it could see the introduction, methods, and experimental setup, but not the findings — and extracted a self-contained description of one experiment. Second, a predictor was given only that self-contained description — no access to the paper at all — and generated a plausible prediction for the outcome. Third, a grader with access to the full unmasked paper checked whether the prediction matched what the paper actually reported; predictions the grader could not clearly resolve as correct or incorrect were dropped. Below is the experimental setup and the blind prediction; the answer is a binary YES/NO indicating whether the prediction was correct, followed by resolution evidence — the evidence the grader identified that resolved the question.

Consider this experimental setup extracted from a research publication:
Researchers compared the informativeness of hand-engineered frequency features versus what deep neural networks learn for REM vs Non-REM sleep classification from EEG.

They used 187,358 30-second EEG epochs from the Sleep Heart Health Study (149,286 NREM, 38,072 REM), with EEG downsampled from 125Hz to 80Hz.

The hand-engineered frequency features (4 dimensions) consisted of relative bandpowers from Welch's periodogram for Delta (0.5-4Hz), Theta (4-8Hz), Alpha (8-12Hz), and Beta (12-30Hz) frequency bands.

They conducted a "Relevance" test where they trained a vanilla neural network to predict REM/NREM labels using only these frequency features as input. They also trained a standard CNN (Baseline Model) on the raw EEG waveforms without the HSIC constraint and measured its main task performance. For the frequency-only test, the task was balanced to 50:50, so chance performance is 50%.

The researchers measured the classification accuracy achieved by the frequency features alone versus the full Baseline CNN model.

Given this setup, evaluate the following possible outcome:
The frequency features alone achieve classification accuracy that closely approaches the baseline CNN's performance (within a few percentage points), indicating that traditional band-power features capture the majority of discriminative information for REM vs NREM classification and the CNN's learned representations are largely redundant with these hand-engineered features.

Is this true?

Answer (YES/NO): NO